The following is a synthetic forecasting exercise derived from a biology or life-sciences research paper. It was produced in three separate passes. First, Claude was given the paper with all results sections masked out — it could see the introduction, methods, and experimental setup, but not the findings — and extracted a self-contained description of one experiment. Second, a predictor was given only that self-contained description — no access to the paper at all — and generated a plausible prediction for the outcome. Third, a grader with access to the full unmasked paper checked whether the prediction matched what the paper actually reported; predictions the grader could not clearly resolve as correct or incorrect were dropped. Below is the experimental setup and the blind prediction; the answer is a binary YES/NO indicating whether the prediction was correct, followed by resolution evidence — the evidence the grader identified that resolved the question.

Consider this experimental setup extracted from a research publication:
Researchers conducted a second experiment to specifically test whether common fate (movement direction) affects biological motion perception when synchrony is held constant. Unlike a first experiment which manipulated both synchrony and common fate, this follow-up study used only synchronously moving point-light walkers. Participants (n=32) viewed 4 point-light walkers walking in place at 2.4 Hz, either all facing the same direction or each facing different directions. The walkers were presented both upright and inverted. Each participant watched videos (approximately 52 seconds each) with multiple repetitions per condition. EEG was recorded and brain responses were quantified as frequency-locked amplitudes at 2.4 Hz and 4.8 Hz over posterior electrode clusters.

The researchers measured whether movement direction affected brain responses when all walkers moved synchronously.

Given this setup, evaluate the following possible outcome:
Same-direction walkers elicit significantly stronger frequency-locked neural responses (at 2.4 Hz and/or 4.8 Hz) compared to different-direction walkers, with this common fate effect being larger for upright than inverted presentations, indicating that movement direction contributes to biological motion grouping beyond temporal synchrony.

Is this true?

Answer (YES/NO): NO